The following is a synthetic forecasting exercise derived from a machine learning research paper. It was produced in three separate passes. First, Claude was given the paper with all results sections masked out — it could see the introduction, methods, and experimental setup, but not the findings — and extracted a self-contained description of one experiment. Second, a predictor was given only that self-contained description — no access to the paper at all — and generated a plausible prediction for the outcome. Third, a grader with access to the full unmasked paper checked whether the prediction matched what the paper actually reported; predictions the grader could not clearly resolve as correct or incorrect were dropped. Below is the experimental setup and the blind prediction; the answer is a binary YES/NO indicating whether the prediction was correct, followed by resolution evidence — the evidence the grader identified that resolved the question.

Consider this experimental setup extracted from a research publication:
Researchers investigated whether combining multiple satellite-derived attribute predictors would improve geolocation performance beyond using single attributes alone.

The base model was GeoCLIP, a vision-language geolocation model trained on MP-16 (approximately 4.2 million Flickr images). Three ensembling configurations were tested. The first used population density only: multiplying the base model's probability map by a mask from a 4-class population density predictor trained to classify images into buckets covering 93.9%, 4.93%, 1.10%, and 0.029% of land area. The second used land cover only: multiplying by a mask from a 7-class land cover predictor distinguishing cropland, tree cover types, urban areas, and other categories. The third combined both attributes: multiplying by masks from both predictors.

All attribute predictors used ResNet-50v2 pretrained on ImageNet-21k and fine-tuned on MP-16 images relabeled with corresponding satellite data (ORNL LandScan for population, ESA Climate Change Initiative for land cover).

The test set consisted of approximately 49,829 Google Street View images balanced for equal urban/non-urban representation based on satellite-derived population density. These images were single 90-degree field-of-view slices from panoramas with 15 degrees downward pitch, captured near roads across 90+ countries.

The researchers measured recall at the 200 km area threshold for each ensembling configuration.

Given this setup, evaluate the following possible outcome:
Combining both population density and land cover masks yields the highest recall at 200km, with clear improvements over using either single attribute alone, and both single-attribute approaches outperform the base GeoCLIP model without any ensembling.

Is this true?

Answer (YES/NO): NO